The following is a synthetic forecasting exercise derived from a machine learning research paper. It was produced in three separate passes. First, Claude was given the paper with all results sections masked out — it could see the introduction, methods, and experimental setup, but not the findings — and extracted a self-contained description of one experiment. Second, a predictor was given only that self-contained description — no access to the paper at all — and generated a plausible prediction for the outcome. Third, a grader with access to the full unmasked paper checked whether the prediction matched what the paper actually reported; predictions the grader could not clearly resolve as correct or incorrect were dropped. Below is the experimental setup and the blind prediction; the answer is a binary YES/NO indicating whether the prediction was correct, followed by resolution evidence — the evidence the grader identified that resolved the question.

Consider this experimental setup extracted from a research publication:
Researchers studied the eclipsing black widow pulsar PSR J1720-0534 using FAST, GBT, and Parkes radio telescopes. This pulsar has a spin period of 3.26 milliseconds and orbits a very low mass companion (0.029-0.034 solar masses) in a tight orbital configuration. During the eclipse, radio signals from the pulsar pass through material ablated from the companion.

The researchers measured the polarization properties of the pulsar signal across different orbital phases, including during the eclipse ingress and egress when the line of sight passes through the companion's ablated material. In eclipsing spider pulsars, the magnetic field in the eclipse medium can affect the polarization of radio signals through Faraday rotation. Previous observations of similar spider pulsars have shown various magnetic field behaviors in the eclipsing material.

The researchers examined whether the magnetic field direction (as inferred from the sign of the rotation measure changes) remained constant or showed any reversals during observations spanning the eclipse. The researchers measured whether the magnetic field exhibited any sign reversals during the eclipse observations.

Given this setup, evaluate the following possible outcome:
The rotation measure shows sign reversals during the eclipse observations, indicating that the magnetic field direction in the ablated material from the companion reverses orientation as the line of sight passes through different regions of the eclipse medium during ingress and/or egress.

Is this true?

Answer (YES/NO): YES